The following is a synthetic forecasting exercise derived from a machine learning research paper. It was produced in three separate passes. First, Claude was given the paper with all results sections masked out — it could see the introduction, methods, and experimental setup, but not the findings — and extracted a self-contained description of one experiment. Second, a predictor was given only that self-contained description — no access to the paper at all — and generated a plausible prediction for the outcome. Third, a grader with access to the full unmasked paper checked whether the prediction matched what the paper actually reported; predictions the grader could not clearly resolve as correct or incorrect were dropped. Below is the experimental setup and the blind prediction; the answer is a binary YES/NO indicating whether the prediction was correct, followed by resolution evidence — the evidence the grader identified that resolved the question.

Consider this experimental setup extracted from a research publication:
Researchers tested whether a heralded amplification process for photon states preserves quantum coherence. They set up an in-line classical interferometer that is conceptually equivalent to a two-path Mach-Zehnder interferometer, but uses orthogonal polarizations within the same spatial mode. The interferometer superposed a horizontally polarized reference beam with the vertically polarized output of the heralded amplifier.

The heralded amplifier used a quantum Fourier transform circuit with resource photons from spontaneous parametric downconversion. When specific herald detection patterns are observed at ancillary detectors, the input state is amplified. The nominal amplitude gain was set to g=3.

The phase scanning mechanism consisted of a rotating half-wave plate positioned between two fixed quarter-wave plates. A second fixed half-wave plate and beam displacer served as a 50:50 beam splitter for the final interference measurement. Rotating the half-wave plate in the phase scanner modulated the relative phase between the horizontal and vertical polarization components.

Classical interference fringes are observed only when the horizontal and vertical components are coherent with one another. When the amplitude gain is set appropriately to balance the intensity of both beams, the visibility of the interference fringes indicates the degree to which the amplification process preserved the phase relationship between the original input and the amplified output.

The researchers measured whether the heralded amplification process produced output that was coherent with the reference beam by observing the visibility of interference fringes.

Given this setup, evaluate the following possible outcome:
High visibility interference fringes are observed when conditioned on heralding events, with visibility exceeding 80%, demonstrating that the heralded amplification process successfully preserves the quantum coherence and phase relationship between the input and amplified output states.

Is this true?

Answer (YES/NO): YES